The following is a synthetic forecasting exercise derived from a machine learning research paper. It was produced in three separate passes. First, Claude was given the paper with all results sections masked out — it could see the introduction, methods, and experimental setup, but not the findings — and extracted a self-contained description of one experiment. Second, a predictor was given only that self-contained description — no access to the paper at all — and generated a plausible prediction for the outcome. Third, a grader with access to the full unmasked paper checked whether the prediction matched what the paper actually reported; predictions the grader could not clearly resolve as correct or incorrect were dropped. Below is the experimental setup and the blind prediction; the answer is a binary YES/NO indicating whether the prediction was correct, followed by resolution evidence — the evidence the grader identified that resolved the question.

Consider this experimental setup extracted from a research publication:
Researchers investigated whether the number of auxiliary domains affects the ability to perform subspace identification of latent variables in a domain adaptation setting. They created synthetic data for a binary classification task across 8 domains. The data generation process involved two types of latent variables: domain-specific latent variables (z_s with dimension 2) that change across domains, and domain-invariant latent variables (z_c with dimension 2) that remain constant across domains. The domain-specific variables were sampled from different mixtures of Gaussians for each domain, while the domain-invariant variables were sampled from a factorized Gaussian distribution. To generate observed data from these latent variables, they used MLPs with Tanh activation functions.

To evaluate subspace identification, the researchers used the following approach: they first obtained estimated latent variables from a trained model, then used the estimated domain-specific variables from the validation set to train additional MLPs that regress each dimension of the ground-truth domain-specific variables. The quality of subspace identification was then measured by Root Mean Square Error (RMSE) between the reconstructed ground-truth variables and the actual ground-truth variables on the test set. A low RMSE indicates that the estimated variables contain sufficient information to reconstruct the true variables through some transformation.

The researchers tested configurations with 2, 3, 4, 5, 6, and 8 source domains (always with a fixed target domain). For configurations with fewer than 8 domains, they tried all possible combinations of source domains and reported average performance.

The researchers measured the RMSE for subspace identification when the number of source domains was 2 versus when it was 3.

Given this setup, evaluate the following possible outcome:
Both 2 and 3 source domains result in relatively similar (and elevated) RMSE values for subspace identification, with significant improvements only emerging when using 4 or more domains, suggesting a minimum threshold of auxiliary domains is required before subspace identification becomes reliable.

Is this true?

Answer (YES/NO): NO